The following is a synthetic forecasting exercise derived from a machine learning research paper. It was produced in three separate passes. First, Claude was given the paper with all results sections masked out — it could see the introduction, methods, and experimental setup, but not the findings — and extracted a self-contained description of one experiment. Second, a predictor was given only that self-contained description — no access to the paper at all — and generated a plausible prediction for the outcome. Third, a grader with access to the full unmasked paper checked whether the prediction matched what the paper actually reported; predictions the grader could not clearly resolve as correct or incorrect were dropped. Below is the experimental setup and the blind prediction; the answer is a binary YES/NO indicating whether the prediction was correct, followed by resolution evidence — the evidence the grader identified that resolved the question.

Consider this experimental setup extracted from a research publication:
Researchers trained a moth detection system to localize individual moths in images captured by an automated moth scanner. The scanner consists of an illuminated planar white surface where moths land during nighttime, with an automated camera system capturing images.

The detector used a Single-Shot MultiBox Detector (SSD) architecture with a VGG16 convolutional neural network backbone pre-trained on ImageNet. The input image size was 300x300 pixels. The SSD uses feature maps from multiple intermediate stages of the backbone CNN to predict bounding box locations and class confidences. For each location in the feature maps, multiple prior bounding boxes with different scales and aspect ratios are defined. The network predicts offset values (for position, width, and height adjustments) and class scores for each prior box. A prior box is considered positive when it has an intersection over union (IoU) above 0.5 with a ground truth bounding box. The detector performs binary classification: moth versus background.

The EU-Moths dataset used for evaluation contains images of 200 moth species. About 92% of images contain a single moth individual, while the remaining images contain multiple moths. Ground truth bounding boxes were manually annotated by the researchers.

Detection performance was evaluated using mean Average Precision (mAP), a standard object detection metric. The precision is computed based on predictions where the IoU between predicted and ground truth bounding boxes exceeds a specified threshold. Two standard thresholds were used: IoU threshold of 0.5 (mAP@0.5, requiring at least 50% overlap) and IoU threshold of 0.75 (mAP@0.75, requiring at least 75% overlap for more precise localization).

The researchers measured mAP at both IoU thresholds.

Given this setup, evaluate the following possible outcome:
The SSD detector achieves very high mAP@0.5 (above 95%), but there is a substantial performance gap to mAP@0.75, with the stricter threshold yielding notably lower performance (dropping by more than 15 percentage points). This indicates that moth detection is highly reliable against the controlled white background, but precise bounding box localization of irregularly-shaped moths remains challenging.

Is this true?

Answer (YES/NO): NO